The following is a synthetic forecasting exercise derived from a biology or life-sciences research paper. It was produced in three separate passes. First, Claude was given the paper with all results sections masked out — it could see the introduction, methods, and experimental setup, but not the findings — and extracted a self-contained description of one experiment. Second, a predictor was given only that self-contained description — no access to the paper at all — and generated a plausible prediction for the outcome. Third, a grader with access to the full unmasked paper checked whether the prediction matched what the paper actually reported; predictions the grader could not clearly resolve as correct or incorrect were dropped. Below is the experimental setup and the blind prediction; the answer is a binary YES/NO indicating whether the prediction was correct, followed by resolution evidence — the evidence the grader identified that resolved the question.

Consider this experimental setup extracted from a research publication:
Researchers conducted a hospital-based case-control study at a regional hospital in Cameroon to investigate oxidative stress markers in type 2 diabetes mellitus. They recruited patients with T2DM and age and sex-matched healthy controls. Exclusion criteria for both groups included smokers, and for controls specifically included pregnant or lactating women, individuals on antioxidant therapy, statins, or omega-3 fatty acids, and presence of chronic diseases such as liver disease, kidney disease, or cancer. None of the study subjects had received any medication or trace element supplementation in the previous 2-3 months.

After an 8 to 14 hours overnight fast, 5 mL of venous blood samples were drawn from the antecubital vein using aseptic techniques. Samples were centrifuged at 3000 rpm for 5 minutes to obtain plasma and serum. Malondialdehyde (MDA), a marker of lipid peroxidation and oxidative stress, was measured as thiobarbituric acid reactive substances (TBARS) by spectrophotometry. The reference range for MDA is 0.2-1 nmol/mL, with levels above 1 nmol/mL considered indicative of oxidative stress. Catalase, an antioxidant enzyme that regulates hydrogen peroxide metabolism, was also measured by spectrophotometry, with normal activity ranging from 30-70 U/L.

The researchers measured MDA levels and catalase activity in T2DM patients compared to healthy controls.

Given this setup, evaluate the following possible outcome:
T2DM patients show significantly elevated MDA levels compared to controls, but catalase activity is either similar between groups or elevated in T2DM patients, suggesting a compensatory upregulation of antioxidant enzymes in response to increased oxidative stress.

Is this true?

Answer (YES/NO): NO